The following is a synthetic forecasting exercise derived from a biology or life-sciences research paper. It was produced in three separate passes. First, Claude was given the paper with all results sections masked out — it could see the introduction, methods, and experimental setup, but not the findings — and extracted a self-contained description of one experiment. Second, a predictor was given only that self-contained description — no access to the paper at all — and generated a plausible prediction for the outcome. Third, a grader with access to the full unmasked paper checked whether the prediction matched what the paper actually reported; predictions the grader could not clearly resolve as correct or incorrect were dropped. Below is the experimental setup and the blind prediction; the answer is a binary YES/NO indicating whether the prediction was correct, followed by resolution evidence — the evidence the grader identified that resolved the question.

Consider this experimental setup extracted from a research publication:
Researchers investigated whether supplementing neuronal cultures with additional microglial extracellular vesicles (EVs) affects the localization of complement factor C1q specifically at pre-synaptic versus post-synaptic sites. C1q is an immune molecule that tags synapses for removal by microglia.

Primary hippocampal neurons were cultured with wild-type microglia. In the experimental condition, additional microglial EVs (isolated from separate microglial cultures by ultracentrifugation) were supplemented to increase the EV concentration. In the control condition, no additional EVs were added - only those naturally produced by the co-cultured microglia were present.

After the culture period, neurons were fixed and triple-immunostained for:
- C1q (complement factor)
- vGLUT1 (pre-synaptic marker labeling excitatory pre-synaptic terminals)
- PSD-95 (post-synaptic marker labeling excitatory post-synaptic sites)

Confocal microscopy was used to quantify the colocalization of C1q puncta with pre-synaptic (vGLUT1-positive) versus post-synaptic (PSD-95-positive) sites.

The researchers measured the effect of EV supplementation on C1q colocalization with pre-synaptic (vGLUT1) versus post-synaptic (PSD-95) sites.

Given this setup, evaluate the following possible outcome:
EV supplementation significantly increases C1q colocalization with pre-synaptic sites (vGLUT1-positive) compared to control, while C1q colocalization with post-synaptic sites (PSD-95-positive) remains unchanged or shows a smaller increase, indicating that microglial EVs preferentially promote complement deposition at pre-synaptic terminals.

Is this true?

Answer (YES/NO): YES